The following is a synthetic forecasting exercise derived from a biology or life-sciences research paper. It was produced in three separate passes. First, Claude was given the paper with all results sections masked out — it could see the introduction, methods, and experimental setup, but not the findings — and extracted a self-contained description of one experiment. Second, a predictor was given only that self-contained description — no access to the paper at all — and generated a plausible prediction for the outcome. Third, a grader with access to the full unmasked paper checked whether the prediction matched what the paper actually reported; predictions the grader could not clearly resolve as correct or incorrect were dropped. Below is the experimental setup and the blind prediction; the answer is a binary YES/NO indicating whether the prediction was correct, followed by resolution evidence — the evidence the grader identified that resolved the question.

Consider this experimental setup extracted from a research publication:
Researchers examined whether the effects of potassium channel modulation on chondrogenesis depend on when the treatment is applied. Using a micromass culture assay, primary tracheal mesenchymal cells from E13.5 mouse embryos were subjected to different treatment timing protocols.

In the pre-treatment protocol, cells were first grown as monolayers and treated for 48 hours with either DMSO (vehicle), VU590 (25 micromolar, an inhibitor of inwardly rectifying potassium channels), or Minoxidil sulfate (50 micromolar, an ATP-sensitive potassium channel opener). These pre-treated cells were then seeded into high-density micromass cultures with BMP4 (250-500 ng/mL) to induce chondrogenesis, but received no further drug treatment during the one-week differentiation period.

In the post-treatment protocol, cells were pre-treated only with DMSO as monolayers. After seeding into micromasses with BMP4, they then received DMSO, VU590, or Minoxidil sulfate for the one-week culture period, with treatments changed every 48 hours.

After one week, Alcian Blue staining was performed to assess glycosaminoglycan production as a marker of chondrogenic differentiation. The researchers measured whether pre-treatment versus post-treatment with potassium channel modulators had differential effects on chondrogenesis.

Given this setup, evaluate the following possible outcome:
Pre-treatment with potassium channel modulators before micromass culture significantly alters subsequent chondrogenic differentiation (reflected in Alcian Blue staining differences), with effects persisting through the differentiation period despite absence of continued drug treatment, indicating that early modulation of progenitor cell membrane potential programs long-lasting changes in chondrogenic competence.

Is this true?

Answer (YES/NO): YES